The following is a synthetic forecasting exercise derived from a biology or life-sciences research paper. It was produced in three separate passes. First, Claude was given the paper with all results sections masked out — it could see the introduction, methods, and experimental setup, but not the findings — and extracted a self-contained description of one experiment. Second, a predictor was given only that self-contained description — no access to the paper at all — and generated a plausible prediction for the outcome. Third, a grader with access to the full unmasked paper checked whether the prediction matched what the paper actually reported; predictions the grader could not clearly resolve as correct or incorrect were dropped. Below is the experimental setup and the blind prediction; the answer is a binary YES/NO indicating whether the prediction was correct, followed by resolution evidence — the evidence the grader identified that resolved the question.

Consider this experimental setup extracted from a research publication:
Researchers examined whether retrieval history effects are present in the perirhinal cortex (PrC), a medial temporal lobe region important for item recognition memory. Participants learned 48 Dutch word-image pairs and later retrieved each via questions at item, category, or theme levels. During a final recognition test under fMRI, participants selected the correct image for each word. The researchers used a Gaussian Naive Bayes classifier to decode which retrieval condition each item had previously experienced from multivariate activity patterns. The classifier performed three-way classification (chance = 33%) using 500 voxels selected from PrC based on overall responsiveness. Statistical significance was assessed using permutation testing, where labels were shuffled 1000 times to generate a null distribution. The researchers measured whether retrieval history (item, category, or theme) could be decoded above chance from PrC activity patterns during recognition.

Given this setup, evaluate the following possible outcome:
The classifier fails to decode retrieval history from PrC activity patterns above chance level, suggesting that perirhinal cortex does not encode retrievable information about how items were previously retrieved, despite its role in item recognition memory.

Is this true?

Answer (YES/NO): YES